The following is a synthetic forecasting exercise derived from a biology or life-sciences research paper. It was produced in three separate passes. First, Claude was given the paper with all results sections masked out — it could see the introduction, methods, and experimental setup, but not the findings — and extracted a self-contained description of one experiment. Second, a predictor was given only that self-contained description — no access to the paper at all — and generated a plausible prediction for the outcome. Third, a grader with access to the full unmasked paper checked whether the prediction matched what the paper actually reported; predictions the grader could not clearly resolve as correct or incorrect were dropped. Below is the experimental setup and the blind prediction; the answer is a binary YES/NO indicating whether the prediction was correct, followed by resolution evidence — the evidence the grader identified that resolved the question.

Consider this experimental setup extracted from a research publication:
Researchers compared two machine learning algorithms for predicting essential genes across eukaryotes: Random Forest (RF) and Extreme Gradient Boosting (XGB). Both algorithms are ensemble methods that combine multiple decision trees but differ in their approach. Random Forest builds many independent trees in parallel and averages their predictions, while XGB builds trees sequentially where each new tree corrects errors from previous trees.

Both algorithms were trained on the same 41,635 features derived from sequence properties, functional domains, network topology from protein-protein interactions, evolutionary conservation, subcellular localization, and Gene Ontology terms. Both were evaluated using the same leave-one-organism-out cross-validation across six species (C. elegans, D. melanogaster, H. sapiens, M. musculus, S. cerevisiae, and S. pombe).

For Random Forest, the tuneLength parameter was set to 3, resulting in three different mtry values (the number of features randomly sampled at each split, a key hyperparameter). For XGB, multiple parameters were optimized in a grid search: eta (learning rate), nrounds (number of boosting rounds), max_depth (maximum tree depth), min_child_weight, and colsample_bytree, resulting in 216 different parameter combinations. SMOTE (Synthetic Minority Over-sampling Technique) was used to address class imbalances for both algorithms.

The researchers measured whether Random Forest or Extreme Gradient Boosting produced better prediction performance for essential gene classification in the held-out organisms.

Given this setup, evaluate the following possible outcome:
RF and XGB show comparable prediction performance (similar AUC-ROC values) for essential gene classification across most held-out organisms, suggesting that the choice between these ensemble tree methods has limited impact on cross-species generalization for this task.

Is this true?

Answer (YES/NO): NO